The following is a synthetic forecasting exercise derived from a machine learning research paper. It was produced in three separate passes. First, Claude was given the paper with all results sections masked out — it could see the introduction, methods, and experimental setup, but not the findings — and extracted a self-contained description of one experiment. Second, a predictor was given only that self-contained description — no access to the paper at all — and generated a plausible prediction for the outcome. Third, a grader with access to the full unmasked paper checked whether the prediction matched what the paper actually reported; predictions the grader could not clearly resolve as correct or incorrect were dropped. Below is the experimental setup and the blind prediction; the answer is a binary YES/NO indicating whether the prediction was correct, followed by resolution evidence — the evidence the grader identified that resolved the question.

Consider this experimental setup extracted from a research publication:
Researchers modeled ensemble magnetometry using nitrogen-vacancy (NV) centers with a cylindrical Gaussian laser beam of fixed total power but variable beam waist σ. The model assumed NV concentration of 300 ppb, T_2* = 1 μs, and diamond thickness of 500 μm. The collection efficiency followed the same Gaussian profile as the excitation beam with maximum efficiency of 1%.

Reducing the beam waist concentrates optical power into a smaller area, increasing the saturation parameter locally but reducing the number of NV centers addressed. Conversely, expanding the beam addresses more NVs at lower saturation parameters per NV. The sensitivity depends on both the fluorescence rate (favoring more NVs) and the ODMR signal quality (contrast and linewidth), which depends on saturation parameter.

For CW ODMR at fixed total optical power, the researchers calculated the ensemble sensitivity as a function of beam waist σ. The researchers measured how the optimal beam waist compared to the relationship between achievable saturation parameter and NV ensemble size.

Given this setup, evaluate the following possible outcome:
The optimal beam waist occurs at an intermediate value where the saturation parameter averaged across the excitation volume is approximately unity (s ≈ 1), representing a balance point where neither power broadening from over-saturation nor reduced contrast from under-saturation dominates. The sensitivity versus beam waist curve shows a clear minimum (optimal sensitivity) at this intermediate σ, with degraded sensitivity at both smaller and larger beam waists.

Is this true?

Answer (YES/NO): NO